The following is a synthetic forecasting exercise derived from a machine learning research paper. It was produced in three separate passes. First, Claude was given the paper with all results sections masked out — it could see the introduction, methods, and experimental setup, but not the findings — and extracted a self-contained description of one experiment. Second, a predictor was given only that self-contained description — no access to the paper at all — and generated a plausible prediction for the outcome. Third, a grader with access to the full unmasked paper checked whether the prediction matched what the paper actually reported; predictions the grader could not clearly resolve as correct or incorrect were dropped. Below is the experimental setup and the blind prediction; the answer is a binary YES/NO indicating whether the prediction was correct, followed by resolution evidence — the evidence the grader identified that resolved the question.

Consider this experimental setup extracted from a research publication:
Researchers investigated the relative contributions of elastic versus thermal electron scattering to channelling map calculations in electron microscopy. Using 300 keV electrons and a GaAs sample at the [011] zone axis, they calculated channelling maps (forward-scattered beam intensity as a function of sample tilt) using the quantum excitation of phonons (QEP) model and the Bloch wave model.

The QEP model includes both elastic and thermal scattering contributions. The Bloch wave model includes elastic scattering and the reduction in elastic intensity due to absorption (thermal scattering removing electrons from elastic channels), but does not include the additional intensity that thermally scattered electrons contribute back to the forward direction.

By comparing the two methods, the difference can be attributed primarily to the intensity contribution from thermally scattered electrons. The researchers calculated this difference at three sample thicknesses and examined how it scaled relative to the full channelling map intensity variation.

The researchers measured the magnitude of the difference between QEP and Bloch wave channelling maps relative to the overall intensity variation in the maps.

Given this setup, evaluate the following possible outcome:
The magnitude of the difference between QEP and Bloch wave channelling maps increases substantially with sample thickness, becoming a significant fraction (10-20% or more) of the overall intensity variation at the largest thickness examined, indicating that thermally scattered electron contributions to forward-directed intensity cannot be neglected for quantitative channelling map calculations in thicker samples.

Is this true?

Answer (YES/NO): NO